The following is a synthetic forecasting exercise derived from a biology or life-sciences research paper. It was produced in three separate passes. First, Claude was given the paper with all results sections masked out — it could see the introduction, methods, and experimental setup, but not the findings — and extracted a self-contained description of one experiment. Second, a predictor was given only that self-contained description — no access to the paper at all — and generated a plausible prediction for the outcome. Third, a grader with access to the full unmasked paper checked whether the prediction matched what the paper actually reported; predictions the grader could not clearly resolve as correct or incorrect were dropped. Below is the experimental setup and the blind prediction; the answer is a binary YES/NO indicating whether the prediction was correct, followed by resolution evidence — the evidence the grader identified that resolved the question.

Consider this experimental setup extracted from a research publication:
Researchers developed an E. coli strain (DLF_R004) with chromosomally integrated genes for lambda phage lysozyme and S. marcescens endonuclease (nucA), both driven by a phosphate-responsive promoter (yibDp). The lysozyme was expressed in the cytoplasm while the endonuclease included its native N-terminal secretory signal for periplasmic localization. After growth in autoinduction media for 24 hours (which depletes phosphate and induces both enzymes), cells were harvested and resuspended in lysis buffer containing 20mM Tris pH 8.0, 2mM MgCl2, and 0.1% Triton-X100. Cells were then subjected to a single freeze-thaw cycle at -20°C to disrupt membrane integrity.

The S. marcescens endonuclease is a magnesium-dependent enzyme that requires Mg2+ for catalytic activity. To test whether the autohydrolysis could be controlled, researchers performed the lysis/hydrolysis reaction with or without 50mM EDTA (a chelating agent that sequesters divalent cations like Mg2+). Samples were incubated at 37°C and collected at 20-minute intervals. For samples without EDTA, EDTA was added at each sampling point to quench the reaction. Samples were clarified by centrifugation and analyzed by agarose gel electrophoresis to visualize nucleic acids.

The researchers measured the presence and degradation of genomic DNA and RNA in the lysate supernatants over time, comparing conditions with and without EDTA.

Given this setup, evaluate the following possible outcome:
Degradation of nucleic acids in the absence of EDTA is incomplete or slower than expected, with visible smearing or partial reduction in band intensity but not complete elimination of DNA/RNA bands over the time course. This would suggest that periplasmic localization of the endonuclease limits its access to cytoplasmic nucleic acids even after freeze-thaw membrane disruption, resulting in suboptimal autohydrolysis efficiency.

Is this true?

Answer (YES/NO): NO